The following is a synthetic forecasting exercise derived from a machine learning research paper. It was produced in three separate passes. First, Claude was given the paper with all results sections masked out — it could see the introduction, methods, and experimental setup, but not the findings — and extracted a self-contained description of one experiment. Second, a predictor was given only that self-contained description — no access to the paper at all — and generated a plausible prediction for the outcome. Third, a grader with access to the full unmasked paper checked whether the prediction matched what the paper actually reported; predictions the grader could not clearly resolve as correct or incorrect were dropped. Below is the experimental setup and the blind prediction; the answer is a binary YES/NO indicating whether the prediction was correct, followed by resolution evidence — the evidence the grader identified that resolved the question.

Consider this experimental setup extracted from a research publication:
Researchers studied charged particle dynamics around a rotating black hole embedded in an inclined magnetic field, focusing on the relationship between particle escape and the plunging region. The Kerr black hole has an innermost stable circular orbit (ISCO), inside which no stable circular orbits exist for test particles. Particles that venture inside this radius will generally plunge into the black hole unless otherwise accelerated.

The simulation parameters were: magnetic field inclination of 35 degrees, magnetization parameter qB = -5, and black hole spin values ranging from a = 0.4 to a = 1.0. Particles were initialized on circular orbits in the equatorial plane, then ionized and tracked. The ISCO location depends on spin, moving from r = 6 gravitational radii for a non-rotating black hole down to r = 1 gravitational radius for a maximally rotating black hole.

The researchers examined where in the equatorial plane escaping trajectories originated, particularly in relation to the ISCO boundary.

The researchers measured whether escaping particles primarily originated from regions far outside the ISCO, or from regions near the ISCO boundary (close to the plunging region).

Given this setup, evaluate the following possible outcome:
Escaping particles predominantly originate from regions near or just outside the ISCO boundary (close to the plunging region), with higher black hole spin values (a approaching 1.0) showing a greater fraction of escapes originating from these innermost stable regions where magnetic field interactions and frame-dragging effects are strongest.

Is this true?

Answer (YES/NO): NO